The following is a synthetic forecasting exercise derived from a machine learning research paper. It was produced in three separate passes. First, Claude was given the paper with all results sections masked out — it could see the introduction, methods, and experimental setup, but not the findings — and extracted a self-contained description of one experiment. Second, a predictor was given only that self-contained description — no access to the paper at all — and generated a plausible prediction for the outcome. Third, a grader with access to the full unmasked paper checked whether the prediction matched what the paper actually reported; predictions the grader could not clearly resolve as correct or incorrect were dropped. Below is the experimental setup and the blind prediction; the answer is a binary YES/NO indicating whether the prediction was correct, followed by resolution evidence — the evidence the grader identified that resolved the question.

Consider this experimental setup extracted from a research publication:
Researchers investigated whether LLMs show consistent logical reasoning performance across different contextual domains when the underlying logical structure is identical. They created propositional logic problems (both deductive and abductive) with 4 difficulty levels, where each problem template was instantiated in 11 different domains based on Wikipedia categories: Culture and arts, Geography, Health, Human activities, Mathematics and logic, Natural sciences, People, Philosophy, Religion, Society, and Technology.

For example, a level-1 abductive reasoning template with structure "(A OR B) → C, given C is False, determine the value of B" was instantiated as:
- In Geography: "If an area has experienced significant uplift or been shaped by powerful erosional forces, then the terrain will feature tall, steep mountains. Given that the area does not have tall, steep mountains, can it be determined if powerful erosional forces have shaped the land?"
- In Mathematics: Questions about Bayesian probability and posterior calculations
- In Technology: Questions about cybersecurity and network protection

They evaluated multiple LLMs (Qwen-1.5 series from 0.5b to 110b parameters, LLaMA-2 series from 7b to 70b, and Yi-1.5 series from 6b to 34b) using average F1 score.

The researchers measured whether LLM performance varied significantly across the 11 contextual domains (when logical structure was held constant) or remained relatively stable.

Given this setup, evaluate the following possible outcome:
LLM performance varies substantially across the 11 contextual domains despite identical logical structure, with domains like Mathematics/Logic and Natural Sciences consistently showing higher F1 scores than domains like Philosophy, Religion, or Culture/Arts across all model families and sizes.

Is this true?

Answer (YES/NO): NO